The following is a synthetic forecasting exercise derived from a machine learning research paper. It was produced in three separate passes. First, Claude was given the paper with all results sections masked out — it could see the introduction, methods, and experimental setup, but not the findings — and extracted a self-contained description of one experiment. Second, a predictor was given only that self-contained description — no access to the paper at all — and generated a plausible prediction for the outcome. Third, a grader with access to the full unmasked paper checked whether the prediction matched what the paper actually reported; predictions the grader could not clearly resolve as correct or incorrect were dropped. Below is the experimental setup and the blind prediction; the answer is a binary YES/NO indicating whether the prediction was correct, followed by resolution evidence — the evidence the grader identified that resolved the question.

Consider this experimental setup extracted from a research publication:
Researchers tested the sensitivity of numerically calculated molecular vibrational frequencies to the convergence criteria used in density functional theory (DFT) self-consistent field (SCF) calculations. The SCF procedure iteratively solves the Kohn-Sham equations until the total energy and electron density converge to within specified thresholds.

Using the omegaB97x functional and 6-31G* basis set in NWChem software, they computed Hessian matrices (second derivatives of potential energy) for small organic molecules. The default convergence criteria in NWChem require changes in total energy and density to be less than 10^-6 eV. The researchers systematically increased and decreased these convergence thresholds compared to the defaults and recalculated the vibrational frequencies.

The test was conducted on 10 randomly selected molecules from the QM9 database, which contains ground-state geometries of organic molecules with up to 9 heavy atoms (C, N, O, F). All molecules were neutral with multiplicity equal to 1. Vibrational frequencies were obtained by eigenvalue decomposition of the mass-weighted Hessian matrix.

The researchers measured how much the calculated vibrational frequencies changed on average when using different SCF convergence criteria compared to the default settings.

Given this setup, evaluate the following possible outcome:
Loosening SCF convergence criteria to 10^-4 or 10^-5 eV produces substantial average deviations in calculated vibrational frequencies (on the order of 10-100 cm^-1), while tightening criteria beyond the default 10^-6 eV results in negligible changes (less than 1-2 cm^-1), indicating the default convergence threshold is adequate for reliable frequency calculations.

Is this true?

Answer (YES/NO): NO